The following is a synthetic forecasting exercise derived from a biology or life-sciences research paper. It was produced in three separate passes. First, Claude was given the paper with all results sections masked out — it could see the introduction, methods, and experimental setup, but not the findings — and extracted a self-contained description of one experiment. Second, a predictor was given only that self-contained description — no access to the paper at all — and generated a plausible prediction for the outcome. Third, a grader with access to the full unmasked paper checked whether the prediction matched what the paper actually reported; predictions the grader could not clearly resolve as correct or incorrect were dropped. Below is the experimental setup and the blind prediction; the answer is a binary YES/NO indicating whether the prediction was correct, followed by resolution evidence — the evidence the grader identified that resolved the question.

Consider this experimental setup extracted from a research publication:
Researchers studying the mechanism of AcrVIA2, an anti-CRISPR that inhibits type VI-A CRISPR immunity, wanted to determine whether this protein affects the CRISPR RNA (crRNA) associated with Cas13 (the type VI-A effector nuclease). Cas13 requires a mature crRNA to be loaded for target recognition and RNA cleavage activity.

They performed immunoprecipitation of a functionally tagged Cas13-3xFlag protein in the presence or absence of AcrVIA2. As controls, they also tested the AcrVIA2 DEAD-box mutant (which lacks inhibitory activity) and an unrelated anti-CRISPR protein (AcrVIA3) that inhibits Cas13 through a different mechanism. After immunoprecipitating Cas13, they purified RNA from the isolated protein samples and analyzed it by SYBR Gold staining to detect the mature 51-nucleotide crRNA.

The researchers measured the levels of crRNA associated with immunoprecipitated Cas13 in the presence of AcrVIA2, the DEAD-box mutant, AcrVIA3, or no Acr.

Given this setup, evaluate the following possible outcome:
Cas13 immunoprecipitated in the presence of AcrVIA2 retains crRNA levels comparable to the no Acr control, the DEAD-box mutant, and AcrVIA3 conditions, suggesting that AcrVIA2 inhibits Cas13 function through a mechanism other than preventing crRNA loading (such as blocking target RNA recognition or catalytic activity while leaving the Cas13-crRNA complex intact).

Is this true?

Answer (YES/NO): NO